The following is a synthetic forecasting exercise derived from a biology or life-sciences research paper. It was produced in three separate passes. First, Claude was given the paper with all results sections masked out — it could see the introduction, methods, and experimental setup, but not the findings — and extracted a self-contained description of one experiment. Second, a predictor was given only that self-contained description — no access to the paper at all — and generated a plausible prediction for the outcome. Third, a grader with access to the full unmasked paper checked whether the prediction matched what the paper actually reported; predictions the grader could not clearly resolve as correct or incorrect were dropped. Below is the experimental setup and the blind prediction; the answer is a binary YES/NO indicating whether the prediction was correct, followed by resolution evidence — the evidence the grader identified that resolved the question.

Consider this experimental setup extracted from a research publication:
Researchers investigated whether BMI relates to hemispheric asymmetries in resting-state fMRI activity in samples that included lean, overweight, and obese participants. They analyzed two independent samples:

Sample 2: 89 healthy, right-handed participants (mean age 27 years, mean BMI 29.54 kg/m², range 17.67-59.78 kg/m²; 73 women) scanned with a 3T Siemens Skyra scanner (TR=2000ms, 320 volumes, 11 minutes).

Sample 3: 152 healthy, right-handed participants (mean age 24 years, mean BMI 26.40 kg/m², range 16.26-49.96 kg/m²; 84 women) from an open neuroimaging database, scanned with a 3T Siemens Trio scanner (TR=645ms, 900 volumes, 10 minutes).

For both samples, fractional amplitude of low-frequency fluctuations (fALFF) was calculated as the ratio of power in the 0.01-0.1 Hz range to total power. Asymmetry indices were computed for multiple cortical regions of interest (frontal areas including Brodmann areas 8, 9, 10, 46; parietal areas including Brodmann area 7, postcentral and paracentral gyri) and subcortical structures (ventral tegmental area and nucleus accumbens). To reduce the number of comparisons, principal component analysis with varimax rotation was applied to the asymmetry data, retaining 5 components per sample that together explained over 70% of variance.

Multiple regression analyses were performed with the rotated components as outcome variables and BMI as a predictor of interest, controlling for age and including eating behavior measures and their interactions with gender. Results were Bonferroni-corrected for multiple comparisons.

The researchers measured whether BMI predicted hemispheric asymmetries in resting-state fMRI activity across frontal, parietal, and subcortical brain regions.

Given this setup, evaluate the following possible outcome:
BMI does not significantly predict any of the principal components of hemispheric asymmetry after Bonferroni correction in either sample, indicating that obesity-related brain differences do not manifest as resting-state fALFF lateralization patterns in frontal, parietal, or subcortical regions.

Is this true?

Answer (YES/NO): YES